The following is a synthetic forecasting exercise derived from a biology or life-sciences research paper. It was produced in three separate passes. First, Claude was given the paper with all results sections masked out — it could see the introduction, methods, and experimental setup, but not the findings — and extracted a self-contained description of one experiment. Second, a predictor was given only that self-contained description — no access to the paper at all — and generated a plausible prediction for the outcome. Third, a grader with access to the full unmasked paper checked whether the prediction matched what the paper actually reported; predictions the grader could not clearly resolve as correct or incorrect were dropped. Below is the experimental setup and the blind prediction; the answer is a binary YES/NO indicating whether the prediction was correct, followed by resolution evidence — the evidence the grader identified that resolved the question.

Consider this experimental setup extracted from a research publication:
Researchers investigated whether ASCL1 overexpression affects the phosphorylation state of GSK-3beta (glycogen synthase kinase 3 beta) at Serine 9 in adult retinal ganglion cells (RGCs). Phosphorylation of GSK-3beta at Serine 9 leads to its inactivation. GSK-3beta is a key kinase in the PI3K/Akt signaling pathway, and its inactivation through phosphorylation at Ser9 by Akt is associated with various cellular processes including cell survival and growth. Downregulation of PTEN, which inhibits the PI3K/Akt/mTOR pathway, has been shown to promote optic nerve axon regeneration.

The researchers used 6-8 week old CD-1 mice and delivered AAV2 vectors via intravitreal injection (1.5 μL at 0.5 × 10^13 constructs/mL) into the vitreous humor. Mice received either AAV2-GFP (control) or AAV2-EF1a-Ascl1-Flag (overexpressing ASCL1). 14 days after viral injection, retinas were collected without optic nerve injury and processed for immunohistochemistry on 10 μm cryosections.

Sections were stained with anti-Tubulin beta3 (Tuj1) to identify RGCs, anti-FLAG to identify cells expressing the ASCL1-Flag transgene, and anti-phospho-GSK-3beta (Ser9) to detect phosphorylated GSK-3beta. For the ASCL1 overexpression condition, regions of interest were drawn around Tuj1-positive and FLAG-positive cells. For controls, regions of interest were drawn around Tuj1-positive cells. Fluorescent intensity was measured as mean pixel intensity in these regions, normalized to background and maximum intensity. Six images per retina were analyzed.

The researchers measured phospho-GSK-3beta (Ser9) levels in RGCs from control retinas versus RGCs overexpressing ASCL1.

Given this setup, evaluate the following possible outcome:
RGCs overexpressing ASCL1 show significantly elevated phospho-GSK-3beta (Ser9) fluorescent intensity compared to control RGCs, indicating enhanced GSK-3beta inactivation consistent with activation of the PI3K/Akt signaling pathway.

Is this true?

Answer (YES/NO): NO